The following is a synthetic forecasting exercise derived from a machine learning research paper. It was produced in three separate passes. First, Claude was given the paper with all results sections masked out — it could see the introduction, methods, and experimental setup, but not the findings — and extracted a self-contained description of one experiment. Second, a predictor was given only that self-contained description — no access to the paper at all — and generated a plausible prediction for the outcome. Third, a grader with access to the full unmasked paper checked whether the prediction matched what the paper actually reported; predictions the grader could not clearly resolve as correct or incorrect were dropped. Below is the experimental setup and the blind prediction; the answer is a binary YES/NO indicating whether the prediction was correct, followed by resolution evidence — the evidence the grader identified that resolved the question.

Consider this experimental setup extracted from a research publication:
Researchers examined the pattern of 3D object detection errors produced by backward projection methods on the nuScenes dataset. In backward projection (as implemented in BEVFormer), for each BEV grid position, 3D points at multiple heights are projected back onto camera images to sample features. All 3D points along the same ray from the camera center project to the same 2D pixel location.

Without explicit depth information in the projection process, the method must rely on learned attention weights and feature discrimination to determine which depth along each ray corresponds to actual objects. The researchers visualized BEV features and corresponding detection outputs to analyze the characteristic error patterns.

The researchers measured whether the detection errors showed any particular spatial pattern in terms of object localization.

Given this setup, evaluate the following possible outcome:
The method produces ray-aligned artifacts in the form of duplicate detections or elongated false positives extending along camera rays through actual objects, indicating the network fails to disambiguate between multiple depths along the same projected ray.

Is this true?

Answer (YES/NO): YES